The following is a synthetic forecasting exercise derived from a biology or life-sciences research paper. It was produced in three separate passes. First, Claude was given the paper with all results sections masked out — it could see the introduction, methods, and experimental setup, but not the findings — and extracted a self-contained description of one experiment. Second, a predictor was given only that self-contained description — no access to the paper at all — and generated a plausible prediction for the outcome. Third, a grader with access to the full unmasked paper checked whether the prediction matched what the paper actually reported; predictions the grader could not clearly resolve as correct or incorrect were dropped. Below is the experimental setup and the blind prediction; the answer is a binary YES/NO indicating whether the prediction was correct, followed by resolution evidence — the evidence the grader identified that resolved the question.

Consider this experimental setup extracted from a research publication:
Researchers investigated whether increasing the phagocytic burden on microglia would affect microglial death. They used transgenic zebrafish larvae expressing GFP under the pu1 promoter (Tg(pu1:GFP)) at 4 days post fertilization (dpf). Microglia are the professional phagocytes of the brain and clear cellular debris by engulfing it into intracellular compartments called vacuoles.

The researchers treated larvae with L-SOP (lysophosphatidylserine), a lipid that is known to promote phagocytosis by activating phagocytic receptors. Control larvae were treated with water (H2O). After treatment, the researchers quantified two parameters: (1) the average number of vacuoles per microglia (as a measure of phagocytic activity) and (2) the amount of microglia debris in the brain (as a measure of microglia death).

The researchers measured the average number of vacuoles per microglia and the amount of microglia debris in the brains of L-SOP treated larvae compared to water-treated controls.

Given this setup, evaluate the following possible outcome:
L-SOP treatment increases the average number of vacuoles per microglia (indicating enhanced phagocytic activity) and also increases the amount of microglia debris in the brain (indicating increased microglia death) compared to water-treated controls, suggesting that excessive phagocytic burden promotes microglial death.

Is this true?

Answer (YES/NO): NO